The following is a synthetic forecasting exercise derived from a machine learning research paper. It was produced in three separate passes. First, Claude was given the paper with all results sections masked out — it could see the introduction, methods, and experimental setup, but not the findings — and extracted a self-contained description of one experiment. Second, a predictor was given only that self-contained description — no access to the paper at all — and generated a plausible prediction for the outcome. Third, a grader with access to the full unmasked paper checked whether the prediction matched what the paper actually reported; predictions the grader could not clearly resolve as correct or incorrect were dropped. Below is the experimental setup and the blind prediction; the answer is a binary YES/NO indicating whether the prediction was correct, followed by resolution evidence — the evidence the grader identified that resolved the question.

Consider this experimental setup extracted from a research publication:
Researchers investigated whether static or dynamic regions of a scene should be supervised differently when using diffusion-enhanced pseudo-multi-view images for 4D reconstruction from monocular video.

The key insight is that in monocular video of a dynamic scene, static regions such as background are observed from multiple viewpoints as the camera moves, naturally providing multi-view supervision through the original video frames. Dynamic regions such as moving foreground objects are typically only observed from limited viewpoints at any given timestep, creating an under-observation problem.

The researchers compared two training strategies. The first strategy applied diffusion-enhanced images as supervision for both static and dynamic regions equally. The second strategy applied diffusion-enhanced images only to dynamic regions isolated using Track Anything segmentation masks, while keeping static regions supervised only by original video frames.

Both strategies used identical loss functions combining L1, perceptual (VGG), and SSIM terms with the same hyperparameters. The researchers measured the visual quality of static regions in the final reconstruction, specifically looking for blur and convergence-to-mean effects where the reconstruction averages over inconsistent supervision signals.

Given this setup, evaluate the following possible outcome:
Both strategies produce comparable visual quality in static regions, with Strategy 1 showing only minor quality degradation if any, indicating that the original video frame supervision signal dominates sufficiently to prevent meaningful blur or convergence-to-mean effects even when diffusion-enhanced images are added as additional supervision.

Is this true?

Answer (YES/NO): NO